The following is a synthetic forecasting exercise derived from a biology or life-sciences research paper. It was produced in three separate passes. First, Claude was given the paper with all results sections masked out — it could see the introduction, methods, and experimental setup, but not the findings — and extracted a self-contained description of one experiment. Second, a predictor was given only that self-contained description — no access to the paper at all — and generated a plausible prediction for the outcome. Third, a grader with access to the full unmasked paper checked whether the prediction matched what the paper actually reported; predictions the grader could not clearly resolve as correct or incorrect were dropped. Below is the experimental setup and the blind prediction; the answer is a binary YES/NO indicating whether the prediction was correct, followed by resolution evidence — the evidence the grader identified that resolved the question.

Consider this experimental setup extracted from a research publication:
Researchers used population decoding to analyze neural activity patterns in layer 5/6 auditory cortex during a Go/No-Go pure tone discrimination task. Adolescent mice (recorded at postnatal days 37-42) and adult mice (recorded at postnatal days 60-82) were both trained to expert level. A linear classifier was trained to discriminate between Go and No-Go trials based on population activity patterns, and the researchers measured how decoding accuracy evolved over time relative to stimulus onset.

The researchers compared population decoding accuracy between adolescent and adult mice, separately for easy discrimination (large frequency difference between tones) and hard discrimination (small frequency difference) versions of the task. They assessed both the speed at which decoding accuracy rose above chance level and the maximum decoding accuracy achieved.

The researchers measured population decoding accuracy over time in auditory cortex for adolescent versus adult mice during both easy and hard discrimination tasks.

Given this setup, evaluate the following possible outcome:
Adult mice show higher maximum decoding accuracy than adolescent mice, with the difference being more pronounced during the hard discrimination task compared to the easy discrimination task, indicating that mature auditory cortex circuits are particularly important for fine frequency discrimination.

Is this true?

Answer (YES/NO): YES